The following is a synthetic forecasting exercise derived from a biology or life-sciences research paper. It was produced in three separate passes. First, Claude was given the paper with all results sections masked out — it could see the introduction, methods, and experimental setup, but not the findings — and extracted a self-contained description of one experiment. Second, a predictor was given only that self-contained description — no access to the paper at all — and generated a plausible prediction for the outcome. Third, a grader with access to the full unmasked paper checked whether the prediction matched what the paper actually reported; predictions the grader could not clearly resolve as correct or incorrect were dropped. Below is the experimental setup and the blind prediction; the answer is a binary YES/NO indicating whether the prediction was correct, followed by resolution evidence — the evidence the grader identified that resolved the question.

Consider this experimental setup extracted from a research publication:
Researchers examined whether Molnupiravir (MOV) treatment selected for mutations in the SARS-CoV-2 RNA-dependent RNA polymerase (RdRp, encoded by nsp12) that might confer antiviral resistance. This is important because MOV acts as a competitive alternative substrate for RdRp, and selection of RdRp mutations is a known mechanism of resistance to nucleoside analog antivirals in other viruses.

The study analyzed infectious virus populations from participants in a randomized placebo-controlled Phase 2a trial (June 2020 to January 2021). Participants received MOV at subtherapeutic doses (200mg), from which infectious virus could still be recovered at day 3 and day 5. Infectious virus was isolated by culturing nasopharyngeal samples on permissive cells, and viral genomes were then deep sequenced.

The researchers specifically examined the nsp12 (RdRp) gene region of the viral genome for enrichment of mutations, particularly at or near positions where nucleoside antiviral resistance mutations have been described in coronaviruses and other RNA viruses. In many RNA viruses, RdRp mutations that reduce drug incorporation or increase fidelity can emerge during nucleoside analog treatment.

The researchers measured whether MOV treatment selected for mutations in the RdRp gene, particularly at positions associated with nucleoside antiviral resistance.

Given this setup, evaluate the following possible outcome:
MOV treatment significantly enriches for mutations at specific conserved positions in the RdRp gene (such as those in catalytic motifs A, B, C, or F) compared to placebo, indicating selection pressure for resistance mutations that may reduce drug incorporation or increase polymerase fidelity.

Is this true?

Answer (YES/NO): NO